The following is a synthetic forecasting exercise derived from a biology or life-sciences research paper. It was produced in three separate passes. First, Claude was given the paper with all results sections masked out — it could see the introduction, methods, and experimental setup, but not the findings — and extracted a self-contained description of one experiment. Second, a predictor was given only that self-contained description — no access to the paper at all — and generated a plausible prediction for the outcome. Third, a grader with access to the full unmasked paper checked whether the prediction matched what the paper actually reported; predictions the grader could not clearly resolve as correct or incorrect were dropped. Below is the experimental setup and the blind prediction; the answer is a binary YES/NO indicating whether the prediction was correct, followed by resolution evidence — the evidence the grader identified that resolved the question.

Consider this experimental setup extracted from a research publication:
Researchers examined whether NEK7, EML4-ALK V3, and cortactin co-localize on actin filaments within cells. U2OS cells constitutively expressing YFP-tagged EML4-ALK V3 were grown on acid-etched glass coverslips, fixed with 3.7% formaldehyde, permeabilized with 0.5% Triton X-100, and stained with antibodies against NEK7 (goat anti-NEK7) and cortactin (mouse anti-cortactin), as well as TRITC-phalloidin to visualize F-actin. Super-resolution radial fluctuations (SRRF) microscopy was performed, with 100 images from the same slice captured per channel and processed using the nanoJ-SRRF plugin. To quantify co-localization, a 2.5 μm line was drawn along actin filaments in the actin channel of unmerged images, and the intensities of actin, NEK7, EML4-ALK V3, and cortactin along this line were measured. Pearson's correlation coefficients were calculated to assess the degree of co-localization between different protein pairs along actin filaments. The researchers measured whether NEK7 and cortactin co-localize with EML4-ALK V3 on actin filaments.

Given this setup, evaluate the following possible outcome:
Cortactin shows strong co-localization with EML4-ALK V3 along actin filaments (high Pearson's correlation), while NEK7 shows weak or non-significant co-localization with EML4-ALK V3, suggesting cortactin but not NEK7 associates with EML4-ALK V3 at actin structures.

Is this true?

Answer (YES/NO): NO